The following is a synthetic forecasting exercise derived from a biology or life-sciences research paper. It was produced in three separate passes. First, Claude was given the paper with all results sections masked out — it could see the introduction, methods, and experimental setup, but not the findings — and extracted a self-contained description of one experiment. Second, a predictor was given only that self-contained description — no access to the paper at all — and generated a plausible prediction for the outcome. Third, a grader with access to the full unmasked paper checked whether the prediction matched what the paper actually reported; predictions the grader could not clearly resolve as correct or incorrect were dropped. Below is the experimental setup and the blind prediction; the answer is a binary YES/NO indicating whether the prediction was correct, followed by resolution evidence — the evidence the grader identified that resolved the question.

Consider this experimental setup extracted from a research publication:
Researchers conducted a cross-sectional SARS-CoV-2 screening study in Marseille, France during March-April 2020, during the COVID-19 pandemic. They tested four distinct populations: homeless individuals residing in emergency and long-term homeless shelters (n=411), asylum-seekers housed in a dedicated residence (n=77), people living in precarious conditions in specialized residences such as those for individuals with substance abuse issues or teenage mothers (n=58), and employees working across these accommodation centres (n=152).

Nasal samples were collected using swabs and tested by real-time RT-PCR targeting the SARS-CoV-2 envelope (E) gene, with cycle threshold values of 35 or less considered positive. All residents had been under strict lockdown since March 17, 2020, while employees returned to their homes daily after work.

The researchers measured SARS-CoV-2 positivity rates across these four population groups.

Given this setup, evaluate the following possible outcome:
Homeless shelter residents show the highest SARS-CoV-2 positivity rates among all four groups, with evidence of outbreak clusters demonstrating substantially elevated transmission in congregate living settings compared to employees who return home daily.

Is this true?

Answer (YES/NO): YES